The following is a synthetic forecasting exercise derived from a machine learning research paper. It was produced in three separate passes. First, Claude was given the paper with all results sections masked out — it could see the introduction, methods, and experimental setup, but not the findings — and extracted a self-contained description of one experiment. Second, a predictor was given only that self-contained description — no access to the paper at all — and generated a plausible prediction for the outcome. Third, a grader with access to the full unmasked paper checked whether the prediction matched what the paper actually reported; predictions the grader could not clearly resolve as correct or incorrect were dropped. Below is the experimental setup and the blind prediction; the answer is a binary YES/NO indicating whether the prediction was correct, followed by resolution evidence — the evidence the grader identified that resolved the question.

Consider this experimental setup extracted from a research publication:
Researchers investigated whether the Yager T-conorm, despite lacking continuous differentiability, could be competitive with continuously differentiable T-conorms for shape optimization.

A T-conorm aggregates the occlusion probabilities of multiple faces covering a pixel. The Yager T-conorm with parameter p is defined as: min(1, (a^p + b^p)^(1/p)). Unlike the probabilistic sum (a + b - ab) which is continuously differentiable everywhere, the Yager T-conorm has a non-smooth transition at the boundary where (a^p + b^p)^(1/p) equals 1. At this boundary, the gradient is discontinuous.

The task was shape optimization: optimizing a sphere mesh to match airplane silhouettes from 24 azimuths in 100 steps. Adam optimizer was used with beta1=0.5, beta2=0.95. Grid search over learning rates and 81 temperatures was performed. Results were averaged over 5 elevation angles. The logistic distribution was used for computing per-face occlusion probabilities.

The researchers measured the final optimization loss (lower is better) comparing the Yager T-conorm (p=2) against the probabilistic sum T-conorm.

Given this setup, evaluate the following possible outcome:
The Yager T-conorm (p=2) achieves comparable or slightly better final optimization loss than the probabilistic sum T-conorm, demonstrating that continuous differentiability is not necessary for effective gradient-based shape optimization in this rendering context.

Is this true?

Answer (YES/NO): YES